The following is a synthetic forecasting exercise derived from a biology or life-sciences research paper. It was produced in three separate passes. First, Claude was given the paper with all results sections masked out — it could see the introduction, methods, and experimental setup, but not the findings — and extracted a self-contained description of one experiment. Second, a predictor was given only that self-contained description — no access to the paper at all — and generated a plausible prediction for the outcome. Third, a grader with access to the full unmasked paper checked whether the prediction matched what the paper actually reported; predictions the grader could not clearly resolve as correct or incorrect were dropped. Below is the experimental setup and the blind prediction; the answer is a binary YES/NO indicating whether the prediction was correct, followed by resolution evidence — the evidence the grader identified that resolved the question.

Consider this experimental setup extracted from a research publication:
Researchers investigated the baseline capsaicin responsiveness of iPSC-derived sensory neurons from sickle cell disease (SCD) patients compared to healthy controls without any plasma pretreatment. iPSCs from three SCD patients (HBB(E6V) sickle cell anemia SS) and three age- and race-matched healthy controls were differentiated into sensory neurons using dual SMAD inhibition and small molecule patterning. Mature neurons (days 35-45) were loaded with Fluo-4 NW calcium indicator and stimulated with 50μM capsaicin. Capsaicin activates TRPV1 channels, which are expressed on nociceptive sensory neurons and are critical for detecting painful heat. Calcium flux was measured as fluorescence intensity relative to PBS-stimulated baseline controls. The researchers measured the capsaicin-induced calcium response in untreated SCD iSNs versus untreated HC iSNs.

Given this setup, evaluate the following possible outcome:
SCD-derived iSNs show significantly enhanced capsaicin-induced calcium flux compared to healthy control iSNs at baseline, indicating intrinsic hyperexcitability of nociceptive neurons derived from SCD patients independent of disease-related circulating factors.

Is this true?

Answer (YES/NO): NO